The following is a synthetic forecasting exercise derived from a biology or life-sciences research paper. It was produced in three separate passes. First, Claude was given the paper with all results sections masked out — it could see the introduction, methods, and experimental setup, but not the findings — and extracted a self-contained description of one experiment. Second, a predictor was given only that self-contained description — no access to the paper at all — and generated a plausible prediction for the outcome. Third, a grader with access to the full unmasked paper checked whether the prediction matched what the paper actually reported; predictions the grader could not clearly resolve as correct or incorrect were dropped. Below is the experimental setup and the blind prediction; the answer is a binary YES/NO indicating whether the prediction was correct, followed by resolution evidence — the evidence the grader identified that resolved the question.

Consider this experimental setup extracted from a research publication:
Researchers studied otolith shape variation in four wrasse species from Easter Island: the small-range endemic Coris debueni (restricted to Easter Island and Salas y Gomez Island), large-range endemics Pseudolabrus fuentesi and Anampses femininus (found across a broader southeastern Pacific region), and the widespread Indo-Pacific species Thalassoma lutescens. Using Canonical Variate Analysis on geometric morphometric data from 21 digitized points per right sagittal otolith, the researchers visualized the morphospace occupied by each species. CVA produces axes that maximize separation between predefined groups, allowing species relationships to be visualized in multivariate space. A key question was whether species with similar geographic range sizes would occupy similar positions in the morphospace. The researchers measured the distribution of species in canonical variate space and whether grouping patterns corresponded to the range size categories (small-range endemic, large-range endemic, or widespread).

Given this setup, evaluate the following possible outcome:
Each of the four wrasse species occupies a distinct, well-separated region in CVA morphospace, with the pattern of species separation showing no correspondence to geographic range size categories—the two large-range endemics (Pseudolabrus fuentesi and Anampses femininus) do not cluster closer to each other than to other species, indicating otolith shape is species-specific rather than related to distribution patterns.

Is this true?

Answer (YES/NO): YES